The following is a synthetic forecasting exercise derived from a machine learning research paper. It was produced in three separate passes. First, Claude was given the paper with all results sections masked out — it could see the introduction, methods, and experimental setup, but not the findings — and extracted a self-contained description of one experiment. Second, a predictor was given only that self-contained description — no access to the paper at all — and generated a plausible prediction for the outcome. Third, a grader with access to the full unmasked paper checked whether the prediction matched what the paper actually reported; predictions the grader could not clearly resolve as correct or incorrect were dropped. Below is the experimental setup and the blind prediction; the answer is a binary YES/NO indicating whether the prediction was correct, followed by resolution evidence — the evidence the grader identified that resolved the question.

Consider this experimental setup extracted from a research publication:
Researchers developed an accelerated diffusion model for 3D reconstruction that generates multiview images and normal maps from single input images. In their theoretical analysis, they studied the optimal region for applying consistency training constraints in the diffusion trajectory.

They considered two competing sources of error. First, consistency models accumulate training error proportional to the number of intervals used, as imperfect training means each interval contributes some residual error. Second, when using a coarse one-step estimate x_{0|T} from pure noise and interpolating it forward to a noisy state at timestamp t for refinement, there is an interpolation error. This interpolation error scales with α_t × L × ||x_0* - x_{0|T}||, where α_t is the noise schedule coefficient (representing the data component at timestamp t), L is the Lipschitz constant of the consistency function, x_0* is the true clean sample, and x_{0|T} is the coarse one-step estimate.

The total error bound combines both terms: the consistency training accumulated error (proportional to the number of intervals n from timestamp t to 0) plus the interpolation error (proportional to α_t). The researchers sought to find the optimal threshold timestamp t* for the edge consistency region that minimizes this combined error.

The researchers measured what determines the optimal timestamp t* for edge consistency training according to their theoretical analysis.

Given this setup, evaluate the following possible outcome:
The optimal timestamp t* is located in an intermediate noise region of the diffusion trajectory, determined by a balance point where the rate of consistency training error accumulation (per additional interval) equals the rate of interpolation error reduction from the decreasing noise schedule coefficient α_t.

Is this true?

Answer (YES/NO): YES